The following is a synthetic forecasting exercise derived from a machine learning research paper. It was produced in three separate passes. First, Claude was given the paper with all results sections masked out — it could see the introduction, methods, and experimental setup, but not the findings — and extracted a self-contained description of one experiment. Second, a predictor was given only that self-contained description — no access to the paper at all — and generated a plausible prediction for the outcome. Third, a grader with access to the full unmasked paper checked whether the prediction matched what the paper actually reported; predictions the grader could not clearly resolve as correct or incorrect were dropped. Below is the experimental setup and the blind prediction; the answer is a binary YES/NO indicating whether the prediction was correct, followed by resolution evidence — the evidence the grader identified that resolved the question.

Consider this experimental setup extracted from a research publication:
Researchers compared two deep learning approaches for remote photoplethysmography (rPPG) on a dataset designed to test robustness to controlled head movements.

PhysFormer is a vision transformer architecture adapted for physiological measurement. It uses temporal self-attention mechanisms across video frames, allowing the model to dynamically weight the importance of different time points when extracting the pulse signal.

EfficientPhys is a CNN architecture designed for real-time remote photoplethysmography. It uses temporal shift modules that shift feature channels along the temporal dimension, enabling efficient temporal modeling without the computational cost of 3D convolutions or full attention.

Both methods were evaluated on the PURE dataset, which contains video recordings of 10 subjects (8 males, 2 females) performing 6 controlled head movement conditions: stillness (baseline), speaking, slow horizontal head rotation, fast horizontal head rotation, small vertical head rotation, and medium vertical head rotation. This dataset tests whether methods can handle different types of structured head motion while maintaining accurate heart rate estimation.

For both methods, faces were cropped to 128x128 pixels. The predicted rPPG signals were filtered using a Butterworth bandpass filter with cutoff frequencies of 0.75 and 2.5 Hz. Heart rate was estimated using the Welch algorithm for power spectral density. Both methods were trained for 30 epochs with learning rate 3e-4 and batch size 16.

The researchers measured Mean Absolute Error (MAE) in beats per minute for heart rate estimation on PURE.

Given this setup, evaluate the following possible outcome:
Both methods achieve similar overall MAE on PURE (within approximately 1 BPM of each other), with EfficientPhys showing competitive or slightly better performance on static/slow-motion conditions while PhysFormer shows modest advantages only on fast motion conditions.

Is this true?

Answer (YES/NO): NO